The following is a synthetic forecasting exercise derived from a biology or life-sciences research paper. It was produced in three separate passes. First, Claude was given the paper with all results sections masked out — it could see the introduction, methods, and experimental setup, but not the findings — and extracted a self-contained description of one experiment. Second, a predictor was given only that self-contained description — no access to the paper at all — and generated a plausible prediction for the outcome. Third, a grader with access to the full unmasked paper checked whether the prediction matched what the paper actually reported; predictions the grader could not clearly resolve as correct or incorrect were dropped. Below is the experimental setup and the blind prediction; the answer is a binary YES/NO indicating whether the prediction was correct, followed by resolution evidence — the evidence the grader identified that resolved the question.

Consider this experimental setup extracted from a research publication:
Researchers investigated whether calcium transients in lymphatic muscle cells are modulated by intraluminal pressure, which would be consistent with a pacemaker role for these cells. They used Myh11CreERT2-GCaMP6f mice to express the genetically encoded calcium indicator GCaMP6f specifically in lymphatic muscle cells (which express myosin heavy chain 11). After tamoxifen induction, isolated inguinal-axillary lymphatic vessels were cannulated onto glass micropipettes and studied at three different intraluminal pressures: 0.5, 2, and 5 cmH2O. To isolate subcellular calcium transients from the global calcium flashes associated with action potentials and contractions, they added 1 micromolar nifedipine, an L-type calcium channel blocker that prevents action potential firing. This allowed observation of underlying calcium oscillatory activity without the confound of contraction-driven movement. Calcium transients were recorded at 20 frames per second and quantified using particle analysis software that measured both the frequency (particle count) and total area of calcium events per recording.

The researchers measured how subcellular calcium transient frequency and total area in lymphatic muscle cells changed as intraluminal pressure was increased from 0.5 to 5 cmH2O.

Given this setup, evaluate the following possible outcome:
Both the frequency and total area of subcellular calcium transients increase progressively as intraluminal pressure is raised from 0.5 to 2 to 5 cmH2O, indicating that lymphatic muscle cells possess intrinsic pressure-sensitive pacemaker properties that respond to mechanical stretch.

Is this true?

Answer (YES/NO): YES